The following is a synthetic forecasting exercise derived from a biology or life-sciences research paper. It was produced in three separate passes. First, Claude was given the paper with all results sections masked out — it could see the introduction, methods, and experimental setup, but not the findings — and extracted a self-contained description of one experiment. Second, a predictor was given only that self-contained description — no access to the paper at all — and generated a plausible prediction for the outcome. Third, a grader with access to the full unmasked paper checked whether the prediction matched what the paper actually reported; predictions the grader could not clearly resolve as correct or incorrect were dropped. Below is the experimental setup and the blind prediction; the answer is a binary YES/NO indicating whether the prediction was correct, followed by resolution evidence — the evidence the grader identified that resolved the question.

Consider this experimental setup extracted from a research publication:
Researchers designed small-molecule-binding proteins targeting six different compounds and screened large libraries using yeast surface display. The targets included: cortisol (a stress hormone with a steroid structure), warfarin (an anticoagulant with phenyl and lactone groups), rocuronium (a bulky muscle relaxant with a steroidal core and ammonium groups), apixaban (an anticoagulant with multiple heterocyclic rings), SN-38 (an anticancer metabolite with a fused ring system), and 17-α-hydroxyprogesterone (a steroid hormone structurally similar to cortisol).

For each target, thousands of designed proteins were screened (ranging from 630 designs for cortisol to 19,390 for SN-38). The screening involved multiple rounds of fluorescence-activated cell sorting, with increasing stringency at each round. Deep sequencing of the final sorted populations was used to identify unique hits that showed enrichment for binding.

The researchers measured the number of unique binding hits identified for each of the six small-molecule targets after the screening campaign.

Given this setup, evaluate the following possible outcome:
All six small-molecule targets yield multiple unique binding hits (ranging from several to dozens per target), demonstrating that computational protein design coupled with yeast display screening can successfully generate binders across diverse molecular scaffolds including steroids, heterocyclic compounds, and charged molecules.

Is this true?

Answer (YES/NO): NO